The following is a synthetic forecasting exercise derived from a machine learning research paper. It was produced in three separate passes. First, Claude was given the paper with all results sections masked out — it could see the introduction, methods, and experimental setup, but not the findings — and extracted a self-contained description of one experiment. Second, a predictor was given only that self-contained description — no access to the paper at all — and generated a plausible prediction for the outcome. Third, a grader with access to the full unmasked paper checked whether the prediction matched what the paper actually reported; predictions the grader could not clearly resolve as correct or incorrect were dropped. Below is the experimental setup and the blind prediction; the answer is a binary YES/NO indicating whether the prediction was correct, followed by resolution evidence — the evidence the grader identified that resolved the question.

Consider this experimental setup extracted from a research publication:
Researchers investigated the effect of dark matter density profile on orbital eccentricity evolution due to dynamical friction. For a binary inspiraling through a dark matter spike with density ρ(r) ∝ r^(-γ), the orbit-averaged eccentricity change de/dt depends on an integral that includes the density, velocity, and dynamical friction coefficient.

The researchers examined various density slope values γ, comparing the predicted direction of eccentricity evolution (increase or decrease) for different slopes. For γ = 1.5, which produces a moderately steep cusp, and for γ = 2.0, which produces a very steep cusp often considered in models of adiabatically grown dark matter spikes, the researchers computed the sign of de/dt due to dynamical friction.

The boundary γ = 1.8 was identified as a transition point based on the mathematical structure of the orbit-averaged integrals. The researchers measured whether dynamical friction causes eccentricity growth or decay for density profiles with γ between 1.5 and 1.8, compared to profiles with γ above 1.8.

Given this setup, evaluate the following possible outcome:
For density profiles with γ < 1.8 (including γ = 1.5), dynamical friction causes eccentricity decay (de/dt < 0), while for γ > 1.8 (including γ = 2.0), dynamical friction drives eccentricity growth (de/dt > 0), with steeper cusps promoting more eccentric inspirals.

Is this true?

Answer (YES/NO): NO